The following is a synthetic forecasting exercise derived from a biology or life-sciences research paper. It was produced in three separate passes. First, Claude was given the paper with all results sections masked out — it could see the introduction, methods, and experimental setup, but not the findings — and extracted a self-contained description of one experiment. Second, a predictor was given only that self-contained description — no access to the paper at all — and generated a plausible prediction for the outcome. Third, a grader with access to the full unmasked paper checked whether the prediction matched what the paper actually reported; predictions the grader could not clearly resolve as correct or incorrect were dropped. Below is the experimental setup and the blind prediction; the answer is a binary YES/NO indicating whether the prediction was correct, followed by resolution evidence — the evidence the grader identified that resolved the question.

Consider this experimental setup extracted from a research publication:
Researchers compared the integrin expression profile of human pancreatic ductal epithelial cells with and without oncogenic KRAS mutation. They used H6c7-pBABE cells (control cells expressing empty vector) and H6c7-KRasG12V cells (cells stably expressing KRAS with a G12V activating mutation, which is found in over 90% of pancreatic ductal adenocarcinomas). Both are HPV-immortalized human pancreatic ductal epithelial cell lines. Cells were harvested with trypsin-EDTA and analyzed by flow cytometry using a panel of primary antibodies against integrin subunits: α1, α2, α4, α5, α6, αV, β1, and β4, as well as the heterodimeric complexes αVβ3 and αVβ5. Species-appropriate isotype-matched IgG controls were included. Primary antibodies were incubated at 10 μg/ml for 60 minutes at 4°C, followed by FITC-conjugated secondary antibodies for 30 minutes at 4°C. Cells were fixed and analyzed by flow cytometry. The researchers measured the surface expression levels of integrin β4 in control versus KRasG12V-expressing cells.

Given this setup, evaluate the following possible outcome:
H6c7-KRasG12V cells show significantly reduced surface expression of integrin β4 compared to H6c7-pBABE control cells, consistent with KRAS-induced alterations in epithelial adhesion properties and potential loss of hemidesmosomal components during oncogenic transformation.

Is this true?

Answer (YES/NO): NO